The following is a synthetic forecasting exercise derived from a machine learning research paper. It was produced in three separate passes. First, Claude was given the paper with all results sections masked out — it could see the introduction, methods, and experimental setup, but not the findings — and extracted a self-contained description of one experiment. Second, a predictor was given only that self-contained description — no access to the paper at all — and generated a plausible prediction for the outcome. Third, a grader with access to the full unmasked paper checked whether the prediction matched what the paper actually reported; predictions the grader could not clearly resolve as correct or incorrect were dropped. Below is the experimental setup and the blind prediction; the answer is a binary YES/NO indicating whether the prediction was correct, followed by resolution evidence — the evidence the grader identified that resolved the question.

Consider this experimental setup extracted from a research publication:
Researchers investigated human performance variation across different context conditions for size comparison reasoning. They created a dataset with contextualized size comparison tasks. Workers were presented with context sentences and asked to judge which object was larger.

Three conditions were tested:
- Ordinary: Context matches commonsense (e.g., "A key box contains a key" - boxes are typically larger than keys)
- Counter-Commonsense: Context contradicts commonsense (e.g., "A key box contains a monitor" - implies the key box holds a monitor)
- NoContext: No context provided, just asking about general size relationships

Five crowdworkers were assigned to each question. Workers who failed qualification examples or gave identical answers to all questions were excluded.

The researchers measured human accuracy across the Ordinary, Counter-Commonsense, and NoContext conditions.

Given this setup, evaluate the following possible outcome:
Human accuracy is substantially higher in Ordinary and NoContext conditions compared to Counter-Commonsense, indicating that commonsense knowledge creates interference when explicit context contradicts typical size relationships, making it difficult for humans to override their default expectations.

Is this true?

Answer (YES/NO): NO